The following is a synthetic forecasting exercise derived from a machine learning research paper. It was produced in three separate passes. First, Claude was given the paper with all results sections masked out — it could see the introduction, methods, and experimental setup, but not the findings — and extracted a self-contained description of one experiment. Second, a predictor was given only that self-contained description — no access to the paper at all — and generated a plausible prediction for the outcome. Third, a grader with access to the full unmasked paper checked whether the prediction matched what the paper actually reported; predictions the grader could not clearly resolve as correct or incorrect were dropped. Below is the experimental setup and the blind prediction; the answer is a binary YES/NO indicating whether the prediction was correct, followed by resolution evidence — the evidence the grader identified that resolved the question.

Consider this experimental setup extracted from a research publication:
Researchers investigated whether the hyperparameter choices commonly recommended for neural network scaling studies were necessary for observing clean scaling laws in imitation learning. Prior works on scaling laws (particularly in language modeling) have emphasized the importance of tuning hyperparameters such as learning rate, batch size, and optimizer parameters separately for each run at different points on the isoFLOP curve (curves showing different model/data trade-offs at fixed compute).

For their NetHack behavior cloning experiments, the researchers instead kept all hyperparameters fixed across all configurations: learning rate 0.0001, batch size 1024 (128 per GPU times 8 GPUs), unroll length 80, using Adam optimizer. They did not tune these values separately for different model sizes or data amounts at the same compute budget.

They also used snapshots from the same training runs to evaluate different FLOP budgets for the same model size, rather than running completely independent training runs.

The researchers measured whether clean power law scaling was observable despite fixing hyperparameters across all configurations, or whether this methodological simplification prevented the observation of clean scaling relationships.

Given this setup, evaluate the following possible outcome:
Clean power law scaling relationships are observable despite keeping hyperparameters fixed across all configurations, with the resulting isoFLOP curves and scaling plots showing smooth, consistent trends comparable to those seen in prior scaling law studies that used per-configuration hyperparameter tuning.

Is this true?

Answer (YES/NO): YES